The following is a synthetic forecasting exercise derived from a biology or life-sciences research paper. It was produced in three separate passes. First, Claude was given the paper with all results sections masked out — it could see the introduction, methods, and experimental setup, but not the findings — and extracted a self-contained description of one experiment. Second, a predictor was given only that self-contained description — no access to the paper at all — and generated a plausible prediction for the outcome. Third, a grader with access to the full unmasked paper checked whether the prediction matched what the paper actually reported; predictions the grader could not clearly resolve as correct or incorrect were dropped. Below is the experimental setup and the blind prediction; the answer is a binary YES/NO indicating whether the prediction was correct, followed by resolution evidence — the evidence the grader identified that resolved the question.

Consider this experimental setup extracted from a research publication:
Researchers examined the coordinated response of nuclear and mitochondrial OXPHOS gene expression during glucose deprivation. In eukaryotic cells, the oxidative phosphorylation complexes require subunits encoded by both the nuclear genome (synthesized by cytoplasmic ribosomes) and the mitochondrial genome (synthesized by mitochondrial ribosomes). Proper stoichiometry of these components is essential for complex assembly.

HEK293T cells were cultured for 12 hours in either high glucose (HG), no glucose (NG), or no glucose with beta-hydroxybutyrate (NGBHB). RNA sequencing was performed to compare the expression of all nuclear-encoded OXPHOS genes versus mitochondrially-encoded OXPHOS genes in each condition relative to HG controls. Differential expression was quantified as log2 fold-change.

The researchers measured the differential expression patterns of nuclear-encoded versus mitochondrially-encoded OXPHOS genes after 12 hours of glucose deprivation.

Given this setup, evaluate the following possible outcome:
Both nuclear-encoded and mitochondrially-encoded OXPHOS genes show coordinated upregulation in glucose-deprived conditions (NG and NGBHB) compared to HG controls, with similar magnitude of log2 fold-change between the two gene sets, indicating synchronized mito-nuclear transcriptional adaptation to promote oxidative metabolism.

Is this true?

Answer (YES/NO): NO